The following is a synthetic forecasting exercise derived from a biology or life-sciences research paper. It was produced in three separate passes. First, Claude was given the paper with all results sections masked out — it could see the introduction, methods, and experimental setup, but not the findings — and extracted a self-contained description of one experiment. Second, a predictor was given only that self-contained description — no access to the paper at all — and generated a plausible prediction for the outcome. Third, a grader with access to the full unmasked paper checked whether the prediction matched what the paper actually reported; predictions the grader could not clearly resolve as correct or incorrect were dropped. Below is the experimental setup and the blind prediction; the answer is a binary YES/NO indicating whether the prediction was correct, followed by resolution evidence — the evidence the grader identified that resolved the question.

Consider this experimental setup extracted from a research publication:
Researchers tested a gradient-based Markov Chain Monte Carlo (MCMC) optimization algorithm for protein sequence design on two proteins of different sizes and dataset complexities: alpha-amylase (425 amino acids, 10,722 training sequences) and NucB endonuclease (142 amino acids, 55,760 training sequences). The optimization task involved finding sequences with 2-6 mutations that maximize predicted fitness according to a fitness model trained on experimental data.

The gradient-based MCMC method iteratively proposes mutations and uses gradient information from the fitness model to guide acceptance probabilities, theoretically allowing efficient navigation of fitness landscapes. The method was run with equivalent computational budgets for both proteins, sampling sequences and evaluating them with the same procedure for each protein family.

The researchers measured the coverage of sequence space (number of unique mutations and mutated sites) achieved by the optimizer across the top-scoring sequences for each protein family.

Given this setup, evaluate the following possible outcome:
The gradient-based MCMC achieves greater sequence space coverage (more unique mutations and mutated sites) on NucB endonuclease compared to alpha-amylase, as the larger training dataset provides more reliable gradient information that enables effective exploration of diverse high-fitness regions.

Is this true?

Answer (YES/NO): NO